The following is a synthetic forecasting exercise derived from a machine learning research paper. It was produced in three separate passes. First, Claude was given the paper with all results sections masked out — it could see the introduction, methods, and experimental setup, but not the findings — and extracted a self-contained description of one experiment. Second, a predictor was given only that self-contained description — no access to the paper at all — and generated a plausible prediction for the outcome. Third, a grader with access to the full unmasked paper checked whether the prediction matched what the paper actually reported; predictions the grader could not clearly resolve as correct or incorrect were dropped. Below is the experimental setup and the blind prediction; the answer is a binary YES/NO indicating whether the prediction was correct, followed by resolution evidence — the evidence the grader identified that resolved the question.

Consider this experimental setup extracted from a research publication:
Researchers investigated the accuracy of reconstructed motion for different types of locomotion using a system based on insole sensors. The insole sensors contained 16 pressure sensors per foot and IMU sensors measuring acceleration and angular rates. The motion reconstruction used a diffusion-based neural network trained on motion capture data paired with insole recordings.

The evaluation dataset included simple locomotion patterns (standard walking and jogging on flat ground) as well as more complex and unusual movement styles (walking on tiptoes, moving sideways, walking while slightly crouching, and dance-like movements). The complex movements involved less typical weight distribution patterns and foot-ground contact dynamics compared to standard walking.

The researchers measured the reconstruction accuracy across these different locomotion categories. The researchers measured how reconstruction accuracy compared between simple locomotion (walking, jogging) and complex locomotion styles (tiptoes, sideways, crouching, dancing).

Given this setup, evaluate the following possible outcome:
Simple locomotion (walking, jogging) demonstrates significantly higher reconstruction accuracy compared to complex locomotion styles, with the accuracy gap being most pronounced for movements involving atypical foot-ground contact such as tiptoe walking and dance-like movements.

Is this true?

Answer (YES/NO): NO